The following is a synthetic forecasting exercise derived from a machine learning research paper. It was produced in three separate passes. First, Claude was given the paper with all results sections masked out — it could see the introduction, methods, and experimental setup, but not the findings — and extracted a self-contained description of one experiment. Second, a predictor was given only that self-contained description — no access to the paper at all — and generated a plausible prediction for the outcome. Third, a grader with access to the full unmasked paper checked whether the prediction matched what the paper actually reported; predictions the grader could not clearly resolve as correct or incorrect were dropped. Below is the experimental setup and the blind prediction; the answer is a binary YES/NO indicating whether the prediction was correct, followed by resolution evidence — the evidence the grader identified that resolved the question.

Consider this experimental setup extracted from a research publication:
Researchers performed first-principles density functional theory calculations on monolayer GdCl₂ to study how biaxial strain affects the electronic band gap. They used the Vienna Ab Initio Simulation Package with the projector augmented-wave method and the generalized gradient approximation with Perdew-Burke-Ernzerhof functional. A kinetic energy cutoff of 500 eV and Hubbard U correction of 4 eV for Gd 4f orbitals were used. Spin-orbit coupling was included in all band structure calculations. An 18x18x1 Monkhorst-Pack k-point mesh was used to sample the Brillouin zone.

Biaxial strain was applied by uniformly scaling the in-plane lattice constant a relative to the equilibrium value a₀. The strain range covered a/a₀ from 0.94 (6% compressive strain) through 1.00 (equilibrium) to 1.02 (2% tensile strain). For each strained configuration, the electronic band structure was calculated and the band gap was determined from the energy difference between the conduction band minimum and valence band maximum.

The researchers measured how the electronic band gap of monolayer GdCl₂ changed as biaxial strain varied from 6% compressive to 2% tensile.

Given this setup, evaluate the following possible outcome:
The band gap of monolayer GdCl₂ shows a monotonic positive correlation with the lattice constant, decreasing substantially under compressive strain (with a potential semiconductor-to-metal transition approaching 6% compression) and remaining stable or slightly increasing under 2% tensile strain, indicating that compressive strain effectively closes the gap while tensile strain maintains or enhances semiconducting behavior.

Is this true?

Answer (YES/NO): NO